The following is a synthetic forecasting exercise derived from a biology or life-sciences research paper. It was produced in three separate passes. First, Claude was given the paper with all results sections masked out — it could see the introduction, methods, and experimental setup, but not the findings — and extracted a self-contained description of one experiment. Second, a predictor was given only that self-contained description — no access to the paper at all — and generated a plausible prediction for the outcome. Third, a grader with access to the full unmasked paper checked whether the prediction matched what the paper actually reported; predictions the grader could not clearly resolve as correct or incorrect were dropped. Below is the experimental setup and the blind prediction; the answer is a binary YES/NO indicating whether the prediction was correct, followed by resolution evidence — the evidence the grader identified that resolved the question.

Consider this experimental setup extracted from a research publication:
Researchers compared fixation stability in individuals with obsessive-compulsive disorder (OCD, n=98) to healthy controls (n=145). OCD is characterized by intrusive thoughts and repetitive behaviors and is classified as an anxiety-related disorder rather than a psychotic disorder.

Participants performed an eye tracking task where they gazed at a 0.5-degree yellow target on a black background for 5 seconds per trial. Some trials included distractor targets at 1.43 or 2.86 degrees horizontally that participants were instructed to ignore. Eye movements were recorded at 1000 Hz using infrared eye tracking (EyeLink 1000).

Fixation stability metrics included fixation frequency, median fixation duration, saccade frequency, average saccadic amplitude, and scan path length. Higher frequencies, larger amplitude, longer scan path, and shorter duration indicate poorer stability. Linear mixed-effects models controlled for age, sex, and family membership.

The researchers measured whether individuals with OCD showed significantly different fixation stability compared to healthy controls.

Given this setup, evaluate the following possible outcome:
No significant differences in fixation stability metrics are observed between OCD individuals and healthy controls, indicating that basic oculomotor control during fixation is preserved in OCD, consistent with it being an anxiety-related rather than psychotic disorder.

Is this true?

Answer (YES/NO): YES